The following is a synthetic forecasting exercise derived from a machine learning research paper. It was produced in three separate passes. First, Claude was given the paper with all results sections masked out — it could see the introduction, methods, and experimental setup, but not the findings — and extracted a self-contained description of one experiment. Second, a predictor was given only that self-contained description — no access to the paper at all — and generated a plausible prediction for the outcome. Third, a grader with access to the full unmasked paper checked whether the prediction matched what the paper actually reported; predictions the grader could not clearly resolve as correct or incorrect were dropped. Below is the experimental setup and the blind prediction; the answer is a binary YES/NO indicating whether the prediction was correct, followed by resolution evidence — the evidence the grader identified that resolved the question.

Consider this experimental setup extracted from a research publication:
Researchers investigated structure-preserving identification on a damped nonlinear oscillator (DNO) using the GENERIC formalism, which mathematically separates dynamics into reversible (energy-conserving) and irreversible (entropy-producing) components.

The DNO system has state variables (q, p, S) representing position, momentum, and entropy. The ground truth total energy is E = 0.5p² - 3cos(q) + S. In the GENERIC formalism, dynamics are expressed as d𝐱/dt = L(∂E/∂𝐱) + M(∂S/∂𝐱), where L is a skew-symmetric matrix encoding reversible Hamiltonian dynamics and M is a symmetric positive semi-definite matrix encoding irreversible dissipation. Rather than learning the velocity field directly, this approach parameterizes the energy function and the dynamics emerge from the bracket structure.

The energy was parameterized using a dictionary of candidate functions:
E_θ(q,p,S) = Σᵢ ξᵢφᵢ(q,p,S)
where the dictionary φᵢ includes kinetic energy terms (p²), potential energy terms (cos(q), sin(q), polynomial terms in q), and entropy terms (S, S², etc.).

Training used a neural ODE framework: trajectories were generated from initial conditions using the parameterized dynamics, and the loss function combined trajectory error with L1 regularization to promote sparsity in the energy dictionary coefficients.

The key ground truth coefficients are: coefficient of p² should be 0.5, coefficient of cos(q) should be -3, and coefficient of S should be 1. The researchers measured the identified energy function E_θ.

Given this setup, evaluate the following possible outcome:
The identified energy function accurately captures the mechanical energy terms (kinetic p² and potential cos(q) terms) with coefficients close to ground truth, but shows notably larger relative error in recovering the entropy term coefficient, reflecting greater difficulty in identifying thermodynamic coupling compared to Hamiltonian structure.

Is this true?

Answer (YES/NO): NO